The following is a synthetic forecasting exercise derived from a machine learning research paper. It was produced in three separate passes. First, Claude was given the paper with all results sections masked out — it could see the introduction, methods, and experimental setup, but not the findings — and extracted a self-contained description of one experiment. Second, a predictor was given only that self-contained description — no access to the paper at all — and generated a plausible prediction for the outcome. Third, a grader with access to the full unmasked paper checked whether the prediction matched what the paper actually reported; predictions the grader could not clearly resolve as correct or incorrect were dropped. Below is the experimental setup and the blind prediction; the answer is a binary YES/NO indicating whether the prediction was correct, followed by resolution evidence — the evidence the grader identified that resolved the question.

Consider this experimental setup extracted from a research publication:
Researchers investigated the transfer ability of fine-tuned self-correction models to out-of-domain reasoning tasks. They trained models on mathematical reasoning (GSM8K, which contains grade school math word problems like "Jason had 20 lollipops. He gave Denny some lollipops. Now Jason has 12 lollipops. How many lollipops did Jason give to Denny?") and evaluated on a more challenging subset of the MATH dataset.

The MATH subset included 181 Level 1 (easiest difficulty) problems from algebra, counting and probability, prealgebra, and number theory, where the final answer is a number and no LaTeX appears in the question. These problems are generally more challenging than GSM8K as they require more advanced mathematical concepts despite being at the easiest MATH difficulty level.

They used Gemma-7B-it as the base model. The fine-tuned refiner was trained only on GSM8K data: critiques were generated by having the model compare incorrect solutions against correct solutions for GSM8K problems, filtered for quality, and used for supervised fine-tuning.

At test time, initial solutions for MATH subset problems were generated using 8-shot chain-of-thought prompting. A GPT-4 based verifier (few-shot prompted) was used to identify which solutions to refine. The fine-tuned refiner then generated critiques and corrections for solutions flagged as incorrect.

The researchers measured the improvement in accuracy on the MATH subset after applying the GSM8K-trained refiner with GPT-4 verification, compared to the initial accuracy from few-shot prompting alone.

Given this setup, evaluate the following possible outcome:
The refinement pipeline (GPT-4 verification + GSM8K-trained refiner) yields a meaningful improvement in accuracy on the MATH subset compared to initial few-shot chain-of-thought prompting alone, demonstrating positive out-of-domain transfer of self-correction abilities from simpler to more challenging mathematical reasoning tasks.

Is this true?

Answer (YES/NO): YES